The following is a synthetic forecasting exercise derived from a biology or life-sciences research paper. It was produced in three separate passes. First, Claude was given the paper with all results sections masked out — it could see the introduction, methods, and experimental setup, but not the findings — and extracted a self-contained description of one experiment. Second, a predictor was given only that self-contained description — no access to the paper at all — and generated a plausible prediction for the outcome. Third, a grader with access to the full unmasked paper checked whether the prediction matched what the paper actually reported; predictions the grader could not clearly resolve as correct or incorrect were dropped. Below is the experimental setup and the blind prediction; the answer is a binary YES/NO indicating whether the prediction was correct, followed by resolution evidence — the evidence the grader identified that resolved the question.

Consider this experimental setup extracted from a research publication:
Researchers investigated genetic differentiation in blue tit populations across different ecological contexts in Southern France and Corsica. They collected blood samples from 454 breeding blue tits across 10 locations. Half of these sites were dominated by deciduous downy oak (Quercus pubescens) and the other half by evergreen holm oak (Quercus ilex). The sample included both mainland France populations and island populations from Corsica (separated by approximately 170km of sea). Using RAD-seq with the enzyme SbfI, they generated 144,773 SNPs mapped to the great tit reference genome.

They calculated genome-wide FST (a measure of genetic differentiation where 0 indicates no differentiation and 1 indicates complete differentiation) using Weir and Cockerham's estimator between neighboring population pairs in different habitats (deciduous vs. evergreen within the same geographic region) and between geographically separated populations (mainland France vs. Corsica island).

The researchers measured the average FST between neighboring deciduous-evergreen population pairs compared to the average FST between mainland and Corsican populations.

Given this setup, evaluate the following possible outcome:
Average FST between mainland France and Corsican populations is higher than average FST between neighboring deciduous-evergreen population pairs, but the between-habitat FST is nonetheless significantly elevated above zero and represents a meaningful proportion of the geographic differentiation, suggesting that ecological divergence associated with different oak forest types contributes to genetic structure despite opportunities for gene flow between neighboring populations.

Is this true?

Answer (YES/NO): NO